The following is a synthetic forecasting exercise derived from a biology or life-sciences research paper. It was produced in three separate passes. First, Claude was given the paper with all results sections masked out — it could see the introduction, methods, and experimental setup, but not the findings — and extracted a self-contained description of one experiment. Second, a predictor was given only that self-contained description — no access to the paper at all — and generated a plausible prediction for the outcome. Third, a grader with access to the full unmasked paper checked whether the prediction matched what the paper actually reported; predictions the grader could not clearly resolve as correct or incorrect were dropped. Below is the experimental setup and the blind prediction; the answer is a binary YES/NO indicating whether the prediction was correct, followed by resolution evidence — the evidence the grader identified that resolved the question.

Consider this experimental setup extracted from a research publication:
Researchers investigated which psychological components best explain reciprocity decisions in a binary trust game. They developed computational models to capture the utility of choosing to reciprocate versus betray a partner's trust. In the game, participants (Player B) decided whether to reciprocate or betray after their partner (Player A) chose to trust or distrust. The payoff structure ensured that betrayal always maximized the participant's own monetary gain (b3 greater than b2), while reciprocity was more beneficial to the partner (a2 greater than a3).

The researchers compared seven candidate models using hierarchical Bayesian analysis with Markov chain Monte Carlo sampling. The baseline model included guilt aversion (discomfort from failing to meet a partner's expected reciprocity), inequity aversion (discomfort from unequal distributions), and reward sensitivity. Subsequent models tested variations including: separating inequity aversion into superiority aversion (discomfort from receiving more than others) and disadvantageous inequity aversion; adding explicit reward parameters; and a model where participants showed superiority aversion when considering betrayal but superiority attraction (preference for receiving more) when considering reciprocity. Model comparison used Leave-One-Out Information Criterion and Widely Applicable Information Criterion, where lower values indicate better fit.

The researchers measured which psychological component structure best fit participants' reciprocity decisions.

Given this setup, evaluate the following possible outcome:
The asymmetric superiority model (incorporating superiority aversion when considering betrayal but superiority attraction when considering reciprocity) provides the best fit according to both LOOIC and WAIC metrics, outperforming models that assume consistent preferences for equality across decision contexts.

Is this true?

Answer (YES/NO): YES